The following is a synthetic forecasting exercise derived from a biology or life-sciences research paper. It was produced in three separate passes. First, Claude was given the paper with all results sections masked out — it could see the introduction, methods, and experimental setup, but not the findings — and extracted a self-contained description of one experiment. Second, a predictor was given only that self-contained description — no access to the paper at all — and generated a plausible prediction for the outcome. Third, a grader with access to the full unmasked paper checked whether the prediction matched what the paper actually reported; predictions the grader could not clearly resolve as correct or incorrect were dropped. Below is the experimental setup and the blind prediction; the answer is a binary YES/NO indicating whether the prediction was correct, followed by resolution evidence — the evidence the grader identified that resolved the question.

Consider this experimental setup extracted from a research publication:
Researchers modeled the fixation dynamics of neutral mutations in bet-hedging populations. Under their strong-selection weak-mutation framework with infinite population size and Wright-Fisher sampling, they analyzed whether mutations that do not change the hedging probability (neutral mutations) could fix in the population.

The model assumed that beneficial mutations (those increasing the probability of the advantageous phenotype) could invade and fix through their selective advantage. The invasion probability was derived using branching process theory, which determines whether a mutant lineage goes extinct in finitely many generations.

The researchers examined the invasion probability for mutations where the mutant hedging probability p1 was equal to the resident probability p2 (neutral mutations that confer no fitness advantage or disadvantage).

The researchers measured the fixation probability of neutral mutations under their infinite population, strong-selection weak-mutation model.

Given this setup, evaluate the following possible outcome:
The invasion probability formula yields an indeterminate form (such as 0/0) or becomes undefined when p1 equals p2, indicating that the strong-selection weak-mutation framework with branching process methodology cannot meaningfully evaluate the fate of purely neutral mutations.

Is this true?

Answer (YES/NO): NO